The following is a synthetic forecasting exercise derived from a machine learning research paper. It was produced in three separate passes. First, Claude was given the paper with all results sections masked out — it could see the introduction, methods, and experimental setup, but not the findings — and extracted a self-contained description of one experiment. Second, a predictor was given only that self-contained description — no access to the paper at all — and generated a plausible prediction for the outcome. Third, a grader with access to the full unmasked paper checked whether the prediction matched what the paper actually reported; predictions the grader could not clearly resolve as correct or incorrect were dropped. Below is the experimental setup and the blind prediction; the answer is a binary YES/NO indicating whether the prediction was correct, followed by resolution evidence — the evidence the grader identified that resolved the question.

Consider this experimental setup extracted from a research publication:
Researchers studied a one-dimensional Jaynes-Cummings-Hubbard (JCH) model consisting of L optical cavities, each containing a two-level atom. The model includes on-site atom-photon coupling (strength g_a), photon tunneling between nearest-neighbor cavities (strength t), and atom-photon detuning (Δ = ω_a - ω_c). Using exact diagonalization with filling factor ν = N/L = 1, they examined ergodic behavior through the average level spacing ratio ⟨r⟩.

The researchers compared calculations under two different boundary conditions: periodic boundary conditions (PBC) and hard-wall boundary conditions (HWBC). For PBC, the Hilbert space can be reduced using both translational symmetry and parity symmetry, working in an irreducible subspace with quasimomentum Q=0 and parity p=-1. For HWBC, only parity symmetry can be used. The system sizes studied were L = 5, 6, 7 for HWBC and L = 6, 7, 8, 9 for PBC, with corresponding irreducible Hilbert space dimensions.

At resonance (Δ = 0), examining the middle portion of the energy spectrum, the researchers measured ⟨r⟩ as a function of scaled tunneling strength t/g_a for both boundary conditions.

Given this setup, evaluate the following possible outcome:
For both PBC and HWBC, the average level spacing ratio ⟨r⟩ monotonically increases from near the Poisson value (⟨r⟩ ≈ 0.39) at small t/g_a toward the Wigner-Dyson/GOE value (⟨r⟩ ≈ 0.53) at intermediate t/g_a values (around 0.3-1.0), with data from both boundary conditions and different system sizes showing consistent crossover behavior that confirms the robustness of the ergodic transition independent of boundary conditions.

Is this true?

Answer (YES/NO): NO